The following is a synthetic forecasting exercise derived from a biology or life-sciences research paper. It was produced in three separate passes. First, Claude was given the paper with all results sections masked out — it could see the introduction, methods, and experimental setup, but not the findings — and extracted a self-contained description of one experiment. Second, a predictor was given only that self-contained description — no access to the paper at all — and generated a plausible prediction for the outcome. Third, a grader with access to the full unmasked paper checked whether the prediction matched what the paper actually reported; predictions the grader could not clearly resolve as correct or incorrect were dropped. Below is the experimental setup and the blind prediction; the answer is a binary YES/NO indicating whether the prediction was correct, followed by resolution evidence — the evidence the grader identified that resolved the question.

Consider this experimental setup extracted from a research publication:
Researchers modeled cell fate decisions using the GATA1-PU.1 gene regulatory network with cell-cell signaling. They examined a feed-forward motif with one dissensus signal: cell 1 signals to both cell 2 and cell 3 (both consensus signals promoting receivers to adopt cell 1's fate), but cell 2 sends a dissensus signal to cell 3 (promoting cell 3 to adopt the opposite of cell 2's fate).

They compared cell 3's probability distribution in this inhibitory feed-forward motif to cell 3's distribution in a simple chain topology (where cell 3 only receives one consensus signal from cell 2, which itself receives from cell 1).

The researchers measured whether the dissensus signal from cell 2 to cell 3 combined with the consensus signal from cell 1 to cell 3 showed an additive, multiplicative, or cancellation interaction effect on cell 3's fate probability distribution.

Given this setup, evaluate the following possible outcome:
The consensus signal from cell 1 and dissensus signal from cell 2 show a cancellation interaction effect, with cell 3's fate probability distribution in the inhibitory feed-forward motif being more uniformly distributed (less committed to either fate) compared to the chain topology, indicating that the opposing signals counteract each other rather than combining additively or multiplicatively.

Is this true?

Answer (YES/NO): NO